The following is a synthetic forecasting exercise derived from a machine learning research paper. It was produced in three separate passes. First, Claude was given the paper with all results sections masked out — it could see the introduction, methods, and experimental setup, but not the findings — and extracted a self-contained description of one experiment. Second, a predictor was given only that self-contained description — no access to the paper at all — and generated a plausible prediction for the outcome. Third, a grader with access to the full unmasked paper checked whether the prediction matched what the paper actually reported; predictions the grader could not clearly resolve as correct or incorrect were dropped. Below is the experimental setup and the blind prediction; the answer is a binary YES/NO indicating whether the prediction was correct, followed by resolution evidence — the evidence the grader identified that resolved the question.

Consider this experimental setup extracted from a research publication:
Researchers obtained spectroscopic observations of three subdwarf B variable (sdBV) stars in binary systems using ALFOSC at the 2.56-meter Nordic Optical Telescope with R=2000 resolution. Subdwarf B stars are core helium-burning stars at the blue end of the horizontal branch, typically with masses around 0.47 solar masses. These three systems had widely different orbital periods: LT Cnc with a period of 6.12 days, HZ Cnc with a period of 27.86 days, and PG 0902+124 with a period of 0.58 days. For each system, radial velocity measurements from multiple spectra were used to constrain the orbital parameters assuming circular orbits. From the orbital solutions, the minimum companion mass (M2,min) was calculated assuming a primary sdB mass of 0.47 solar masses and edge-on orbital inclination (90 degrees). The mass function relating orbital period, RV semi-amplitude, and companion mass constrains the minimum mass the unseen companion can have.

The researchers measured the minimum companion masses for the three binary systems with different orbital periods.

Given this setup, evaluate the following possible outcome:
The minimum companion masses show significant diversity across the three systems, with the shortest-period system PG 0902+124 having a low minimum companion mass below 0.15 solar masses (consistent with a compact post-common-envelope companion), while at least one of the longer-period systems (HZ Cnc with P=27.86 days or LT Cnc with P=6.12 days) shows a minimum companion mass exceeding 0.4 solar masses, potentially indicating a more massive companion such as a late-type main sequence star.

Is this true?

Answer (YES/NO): NO